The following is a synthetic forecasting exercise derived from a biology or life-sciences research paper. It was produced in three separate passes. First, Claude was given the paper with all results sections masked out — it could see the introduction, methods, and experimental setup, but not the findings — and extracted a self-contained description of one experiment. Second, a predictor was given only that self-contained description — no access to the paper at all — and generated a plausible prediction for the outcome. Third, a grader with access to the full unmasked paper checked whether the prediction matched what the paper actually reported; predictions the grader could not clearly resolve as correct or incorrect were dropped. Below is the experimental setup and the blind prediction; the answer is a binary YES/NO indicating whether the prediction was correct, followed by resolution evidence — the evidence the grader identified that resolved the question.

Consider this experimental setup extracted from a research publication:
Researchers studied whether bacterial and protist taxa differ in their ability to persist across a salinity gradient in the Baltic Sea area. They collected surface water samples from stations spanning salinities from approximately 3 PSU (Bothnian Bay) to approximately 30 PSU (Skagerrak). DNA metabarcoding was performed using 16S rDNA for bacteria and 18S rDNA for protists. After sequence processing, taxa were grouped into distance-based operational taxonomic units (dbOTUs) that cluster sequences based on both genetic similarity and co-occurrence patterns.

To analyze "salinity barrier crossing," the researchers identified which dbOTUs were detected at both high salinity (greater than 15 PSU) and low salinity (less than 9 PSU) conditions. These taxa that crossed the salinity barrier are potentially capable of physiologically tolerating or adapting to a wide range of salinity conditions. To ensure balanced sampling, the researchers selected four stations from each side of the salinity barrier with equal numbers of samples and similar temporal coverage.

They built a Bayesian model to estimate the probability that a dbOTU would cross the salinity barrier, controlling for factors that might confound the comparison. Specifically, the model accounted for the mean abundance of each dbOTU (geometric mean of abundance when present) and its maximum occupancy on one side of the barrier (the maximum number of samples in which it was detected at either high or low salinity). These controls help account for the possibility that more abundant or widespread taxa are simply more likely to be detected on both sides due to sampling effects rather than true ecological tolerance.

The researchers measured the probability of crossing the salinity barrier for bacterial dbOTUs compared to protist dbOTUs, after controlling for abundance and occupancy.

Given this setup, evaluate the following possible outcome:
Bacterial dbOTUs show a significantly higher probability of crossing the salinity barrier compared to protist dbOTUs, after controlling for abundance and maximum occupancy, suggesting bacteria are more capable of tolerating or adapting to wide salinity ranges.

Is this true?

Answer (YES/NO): NO